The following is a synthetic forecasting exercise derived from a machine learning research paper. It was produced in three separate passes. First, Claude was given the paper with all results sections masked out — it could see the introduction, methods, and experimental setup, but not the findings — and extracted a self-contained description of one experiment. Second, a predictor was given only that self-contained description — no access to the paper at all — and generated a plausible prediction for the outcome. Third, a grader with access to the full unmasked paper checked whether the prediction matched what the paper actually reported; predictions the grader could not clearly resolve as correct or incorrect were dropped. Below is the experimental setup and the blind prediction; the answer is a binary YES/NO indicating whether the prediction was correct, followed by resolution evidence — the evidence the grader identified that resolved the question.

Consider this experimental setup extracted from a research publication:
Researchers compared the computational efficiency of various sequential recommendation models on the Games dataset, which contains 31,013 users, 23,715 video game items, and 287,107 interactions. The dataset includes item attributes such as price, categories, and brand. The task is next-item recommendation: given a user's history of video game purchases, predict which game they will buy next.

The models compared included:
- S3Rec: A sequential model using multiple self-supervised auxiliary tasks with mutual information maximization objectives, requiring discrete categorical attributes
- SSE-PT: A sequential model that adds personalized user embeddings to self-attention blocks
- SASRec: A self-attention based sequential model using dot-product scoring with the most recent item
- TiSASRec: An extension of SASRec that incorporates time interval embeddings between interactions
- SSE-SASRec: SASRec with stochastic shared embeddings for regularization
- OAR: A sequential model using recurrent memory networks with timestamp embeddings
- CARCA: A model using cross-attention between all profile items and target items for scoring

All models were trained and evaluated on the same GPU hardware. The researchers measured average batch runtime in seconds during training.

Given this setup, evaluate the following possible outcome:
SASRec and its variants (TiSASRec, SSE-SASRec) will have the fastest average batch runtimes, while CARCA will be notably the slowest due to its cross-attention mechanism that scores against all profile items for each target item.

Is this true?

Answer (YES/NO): NO